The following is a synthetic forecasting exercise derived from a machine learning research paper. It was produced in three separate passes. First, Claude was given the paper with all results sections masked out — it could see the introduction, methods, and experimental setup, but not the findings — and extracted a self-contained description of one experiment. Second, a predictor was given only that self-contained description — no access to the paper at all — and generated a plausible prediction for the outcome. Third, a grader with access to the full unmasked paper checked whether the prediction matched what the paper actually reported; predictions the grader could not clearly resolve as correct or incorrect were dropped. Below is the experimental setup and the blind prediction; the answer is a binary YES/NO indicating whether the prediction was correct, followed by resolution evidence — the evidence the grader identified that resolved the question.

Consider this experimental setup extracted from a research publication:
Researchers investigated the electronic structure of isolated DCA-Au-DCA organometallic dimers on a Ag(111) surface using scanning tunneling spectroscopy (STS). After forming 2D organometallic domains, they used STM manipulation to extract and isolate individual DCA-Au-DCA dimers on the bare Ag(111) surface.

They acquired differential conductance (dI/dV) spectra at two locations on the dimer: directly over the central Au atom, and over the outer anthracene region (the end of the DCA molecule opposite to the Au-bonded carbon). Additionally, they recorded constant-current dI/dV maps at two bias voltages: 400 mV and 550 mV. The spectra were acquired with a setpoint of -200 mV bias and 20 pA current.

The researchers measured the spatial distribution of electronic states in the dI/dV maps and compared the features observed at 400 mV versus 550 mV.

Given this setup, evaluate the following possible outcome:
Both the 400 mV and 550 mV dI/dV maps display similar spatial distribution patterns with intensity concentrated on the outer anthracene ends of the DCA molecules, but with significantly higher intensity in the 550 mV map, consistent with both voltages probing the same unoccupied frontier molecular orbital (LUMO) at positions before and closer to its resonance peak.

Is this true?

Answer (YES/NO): NO